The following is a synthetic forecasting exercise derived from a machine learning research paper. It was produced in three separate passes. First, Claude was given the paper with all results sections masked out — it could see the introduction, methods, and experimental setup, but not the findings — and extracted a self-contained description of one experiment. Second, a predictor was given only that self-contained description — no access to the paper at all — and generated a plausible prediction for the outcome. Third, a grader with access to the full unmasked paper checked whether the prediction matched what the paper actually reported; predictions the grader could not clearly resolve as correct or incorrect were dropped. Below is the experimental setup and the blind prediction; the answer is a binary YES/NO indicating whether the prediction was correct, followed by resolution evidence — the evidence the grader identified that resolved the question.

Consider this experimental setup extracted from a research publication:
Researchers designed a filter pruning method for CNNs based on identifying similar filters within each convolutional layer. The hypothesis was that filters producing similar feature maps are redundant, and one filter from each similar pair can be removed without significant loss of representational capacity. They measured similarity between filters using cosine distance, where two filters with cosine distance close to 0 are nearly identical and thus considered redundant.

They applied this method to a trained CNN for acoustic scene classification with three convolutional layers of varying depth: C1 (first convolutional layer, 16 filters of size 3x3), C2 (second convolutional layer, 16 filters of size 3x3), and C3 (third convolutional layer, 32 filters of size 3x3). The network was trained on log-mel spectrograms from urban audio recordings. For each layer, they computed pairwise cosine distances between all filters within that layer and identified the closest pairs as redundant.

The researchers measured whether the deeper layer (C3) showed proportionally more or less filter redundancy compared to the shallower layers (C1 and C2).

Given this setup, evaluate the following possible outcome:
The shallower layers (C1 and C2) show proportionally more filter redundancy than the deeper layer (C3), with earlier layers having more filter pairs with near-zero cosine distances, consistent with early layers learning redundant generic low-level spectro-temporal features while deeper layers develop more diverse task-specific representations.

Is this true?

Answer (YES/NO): NO